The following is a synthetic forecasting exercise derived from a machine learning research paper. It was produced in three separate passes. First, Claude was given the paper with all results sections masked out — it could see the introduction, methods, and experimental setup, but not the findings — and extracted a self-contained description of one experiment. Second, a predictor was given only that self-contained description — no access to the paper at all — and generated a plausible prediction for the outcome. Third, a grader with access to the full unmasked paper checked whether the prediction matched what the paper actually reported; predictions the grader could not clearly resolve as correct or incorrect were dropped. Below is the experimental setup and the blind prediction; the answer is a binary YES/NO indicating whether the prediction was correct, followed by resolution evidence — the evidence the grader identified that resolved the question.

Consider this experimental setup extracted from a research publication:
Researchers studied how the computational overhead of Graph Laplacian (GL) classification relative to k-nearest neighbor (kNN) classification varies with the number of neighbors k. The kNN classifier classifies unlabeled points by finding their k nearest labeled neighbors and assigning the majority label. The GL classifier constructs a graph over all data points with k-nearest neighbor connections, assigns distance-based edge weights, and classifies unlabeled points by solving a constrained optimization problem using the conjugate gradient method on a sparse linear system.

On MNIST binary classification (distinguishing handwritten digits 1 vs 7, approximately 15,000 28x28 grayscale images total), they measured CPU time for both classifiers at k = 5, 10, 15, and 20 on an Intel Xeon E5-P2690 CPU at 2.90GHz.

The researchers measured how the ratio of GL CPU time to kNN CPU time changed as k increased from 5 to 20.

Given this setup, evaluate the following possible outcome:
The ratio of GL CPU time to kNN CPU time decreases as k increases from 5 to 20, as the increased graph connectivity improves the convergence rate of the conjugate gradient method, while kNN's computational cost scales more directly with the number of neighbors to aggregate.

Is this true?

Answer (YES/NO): NO